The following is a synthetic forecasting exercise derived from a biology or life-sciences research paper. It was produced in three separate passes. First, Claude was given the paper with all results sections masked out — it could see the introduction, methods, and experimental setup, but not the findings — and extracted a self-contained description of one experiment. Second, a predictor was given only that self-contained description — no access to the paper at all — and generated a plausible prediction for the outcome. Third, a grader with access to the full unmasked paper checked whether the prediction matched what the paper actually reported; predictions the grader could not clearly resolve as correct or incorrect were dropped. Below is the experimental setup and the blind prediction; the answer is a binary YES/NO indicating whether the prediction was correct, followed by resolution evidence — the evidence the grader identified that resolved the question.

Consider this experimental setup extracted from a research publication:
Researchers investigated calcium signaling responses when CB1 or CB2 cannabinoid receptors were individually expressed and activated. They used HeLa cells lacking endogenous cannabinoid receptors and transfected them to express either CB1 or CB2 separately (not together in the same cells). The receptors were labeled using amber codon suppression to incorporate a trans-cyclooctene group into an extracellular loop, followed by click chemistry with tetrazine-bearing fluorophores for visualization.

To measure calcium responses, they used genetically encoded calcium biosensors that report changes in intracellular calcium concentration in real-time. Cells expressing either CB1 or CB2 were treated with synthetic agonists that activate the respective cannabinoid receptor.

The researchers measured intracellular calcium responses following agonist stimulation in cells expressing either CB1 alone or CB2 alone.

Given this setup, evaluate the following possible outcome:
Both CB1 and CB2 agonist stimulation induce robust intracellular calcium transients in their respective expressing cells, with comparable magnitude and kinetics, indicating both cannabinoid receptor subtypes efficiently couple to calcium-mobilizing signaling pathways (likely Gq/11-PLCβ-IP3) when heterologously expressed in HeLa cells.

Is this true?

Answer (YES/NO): NO